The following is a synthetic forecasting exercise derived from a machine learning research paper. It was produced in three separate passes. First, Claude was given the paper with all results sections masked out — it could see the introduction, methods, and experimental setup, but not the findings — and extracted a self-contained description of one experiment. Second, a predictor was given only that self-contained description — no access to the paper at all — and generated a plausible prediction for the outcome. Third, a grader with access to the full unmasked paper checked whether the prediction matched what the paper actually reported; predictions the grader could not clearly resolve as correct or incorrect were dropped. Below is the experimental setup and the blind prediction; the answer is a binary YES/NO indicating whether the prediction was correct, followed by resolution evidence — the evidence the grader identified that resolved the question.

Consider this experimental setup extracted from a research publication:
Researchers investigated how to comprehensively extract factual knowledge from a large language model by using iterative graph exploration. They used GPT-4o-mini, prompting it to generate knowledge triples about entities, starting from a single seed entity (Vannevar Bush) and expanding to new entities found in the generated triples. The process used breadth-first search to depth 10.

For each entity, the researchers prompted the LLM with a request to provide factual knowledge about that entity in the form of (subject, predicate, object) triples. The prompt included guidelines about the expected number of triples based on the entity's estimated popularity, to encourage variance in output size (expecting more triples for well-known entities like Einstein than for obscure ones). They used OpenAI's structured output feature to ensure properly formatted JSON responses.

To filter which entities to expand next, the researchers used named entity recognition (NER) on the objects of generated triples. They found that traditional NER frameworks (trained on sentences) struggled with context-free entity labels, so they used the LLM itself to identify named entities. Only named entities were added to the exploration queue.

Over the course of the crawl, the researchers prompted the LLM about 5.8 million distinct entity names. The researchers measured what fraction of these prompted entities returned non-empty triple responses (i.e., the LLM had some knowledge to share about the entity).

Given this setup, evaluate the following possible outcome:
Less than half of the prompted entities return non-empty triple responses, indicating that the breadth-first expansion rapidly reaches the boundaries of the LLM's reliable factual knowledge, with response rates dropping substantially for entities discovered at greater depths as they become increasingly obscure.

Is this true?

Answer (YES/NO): NO